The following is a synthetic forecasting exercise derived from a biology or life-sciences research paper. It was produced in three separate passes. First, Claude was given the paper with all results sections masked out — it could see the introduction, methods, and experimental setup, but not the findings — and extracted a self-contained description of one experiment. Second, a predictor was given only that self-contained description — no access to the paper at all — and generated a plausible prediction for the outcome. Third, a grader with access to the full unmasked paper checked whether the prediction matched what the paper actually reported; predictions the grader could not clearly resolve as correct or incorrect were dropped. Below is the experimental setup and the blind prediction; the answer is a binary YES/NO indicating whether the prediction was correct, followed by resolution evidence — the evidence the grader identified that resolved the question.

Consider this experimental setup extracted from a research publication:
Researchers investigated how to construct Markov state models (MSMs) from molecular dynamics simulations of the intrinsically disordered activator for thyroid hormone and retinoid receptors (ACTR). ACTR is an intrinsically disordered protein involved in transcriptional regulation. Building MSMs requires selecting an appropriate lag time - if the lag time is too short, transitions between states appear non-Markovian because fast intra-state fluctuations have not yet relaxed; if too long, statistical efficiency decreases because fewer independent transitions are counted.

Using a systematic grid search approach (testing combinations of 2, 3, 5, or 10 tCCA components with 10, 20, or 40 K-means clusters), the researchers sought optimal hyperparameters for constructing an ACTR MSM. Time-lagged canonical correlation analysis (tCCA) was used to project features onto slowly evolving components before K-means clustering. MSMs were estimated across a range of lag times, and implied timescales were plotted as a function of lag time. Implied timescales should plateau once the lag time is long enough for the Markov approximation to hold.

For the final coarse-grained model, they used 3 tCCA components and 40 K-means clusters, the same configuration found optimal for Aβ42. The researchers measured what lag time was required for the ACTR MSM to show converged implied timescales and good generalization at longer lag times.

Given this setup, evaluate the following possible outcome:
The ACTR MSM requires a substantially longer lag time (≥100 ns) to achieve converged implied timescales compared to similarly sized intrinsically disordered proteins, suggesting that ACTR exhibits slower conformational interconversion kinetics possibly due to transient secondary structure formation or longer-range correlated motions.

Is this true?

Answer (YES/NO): NO